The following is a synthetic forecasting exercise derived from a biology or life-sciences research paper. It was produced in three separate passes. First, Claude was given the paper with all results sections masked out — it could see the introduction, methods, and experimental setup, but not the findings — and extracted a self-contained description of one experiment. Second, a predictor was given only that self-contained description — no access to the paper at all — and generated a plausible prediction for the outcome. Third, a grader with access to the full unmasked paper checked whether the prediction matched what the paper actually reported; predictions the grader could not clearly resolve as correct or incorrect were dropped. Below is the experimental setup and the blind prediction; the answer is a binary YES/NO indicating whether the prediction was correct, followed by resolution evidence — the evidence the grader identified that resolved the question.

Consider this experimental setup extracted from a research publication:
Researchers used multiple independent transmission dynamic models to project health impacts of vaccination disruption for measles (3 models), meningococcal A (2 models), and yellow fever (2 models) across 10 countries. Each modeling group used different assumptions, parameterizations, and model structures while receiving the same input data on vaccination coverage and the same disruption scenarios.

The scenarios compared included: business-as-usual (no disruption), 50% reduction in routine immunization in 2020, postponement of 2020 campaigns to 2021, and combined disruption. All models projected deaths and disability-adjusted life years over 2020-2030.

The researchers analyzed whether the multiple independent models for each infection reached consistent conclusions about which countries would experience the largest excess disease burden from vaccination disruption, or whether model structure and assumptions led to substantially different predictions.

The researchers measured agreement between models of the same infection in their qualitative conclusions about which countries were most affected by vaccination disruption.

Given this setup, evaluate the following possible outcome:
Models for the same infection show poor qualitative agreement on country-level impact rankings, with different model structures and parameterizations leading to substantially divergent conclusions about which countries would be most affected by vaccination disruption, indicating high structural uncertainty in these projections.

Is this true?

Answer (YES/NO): NO